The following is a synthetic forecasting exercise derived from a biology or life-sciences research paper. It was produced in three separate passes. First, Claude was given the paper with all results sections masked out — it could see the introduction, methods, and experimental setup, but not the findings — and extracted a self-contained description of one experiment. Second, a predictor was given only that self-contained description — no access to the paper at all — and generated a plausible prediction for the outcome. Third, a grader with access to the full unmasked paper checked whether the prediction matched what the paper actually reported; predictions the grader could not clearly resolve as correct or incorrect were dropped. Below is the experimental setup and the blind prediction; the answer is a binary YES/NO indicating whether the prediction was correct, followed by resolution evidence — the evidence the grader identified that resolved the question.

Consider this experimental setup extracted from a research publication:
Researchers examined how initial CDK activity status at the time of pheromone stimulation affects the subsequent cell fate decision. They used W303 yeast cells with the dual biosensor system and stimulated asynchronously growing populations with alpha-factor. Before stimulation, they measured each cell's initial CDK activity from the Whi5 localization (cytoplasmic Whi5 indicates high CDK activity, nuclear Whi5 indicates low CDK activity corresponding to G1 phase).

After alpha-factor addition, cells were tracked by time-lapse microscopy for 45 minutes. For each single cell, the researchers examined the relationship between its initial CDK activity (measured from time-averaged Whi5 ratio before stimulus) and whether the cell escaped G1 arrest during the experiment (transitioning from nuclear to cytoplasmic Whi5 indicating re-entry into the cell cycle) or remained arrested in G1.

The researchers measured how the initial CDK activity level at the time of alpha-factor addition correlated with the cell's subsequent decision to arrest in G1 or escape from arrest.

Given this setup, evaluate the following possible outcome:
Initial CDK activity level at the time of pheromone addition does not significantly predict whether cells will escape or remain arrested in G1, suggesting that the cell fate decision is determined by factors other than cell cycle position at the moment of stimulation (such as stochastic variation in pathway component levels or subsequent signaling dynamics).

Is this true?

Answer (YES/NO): NO